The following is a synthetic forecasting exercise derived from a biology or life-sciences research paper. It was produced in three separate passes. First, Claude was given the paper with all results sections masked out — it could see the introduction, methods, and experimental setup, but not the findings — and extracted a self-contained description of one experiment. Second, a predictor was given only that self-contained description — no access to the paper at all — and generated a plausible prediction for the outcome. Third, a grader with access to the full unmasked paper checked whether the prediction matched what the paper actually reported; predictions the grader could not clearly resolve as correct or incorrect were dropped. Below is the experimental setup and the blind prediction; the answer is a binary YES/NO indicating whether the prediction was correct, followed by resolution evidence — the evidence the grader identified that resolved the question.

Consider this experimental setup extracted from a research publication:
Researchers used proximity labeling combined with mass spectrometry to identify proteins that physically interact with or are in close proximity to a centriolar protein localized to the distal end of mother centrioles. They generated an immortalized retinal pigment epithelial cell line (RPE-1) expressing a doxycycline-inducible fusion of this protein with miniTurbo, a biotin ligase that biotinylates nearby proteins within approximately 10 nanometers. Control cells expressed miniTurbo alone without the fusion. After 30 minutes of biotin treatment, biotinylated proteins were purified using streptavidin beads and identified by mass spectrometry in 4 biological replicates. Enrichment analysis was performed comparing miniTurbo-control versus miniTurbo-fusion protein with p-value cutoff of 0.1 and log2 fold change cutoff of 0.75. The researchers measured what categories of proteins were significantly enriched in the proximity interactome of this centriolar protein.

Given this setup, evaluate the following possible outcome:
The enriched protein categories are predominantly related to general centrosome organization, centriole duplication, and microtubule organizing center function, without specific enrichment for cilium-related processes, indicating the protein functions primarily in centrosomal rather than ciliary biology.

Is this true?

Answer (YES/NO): NO